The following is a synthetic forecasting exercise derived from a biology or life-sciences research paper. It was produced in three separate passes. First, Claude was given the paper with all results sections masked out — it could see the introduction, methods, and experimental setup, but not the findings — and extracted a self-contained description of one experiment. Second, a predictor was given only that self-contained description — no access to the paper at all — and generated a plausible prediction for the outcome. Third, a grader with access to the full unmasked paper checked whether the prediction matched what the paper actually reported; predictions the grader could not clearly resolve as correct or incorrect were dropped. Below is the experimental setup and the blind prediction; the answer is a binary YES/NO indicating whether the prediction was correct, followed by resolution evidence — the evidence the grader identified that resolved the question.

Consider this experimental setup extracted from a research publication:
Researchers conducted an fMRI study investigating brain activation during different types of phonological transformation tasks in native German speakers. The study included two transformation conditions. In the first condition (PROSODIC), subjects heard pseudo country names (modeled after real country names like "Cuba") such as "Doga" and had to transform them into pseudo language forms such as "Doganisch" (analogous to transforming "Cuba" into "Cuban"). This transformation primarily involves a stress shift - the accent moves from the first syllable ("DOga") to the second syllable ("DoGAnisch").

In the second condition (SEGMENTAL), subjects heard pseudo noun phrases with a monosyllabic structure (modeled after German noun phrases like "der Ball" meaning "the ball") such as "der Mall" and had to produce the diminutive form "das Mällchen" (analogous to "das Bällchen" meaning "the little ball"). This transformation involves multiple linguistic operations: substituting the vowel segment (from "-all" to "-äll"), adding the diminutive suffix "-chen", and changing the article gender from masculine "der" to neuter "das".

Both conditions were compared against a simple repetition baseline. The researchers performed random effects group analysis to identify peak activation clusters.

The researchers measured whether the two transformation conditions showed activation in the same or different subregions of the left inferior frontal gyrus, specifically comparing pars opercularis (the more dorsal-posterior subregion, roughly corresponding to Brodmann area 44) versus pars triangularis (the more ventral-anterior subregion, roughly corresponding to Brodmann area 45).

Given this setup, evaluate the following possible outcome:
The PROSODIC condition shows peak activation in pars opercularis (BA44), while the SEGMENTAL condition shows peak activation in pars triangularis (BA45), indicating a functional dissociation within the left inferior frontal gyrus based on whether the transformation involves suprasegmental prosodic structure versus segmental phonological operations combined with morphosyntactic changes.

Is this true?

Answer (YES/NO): NO